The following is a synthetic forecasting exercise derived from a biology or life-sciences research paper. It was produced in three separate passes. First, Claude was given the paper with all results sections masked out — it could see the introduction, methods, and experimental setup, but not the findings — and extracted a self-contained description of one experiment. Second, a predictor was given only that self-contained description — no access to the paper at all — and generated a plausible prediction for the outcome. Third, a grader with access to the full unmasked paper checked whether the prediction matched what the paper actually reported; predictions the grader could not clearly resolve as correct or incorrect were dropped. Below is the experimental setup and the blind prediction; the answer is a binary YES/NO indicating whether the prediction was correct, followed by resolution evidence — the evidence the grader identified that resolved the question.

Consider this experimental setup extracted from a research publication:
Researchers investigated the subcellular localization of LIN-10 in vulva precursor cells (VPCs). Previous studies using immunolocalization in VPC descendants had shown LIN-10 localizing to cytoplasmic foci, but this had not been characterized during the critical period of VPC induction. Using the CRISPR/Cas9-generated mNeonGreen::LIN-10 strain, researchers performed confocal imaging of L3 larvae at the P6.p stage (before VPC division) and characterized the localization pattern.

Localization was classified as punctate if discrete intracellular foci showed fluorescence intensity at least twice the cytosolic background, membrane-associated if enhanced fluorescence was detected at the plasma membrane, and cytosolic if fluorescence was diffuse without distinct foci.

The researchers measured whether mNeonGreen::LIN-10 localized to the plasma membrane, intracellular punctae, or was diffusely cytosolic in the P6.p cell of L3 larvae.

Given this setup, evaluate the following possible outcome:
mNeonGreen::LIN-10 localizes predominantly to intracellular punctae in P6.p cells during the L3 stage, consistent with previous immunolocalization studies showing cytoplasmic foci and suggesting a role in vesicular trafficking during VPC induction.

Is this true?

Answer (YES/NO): YES